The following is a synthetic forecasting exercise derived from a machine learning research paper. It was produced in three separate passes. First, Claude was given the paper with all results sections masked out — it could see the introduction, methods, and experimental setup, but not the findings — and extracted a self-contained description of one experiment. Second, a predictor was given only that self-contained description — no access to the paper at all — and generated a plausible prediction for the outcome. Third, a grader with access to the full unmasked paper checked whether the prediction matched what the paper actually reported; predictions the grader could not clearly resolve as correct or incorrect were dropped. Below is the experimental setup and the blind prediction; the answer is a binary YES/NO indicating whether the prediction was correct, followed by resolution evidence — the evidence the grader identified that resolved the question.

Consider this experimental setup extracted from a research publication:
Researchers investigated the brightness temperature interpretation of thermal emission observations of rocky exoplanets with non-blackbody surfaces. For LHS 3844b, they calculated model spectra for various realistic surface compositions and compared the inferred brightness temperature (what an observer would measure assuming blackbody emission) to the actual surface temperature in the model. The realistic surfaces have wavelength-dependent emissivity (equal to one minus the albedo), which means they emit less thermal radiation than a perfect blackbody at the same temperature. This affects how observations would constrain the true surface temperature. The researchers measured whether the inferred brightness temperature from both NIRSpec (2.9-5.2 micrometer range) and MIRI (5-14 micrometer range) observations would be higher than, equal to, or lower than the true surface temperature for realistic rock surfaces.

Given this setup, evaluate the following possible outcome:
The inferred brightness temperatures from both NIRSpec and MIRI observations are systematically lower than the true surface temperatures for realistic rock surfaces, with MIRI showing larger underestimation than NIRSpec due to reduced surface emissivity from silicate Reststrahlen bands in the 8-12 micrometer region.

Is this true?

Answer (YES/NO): NO